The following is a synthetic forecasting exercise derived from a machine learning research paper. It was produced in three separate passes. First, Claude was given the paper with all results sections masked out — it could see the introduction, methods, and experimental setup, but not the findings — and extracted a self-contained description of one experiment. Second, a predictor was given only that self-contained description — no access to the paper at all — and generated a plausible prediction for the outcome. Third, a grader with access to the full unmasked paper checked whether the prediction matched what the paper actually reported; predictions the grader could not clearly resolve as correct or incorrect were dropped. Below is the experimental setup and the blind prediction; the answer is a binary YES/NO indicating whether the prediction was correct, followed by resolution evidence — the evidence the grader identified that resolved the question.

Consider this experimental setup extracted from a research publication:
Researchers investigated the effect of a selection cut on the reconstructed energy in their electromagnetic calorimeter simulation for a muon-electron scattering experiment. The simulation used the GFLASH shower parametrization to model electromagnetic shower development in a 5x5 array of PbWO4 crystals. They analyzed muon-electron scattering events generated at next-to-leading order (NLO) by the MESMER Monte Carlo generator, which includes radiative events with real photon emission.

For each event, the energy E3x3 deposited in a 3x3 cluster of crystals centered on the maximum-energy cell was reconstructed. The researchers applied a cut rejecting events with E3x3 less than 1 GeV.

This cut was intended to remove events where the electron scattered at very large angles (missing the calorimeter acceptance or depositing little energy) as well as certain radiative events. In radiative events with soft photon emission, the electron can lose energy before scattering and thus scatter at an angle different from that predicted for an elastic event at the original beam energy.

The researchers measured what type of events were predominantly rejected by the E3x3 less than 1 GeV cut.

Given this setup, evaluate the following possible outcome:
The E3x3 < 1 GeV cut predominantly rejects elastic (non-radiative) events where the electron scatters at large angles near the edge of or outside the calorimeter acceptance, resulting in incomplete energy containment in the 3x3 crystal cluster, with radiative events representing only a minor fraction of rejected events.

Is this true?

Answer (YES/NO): NO